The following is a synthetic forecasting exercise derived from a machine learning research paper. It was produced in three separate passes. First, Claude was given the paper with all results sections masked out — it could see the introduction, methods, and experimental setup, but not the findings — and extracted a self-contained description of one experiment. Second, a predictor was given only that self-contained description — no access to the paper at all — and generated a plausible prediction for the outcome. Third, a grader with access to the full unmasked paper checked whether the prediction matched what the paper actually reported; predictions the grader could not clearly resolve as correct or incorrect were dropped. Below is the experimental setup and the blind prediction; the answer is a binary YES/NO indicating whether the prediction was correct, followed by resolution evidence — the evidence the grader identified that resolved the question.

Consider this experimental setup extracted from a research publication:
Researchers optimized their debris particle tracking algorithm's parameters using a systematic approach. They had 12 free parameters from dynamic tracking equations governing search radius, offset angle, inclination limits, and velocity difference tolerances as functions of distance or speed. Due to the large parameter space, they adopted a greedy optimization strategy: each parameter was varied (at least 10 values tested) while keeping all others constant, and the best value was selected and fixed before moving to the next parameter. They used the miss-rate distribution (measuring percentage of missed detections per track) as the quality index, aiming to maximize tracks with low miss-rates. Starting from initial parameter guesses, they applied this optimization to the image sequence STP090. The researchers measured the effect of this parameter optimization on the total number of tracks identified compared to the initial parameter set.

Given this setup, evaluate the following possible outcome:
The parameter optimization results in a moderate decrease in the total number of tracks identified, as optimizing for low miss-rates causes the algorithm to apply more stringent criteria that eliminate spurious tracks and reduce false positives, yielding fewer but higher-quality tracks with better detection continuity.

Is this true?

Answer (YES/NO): NO